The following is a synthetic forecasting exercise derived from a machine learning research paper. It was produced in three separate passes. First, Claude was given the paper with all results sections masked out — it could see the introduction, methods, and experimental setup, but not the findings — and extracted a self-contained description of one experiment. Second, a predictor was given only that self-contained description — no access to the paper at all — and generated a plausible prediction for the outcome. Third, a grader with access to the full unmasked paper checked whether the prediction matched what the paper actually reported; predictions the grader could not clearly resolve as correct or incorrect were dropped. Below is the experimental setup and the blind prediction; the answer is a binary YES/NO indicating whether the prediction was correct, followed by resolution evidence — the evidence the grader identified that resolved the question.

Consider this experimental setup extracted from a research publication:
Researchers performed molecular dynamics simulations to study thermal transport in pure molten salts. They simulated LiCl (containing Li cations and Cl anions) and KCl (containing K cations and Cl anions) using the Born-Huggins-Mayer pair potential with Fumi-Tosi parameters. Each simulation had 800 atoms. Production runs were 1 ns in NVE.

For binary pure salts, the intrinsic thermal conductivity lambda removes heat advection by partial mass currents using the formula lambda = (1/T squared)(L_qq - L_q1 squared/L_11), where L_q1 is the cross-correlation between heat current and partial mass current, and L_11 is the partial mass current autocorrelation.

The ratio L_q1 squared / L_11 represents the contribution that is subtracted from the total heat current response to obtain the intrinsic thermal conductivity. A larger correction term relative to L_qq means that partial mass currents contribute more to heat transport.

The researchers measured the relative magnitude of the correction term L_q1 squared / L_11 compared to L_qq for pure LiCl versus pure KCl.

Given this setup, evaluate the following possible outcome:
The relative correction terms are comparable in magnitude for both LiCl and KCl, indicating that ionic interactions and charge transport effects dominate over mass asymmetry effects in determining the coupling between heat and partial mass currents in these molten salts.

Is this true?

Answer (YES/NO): NO